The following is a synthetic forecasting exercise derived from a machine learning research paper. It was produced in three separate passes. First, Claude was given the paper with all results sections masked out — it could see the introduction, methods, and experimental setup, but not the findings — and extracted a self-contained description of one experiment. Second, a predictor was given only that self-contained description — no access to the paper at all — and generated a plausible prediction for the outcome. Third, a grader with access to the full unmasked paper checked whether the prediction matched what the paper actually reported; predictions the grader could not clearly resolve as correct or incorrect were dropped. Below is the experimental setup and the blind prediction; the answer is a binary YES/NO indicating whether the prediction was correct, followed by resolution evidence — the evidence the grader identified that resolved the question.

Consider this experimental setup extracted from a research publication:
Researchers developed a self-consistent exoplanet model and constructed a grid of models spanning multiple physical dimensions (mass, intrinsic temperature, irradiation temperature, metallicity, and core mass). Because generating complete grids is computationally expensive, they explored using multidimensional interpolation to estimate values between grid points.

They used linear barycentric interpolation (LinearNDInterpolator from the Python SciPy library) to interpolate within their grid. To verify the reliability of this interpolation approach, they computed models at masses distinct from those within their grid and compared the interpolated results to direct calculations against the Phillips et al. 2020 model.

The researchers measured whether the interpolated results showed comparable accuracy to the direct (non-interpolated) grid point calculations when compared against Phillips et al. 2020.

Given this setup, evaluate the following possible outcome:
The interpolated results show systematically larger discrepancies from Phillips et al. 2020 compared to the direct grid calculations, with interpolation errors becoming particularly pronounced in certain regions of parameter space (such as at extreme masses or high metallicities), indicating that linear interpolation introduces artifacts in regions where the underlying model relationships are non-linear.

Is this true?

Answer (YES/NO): NO